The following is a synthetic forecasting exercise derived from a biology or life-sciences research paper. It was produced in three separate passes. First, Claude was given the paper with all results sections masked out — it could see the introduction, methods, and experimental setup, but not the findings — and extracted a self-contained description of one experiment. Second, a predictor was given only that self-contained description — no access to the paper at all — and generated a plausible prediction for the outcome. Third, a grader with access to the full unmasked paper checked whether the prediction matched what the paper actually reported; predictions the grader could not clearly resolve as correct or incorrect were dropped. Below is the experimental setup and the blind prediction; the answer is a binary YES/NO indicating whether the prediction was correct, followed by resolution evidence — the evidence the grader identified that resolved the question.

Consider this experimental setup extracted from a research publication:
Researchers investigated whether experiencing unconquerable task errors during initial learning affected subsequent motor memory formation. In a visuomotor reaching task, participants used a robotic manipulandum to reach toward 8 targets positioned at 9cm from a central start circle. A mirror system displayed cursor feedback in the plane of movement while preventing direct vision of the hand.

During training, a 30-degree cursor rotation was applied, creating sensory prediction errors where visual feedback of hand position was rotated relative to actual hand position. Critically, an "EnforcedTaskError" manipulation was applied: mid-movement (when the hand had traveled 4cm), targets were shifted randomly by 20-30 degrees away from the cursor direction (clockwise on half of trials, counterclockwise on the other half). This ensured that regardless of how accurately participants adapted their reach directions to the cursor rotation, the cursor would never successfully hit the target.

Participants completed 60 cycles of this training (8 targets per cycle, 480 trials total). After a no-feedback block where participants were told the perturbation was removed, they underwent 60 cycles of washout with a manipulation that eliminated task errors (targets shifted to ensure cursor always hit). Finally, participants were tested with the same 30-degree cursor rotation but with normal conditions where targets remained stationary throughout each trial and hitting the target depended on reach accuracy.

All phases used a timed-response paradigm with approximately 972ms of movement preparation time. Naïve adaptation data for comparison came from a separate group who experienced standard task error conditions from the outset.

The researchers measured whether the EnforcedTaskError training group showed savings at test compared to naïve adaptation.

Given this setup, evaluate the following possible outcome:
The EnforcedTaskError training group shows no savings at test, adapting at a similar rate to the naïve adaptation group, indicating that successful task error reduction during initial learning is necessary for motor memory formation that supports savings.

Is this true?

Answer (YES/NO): YES